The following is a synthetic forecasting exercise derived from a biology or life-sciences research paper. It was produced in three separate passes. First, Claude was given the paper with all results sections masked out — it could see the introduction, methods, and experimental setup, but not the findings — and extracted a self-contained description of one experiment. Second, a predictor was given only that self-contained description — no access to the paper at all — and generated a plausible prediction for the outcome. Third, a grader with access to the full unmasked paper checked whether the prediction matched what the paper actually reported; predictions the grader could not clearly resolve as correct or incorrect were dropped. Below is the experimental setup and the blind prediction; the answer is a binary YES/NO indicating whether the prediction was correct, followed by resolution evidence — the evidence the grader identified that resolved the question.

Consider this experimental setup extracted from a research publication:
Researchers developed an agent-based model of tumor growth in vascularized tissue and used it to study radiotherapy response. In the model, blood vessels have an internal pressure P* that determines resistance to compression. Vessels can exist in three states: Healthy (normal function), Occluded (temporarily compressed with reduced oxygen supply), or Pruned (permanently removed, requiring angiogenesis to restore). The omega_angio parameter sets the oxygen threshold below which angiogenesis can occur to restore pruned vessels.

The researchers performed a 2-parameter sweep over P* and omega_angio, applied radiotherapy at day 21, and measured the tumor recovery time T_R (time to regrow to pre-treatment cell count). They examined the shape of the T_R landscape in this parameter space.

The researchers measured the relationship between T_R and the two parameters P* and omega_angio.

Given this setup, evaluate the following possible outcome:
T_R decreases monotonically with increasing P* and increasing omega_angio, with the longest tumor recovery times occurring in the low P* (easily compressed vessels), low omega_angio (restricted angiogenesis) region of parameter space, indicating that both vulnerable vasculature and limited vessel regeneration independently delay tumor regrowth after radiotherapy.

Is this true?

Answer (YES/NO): NO